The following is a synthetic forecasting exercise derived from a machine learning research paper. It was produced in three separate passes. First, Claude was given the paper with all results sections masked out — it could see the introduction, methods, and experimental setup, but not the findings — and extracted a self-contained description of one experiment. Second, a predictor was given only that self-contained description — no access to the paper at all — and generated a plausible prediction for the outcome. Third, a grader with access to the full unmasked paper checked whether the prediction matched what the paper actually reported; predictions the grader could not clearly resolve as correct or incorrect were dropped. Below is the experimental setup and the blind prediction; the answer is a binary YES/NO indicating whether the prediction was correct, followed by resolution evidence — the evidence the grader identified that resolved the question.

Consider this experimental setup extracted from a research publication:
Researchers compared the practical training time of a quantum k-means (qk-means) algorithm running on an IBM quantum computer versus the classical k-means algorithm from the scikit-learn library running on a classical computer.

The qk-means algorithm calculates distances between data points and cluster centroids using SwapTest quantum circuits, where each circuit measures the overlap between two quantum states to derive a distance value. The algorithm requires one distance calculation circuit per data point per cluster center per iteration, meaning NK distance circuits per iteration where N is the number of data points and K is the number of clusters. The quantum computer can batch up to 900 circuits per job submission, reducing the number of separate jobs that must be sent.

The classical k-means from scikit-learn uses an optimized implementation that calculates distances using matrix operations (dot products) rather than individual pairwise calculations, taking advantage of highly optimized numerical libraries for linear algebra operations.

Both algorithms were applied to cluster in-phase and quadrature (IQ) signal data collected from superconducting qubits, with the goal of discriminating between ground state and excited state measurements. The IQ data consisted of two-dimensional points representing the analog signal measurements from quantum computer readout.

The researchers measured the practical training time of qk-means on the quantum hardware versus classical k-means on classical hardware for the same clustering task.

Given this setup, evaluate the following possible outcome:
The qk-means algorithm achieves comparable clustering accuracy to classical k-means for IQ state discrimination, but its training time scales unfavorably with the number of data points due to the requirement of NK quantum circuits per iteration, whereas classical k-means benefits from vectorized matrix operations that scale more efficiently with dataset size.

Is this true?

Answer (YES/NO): YES